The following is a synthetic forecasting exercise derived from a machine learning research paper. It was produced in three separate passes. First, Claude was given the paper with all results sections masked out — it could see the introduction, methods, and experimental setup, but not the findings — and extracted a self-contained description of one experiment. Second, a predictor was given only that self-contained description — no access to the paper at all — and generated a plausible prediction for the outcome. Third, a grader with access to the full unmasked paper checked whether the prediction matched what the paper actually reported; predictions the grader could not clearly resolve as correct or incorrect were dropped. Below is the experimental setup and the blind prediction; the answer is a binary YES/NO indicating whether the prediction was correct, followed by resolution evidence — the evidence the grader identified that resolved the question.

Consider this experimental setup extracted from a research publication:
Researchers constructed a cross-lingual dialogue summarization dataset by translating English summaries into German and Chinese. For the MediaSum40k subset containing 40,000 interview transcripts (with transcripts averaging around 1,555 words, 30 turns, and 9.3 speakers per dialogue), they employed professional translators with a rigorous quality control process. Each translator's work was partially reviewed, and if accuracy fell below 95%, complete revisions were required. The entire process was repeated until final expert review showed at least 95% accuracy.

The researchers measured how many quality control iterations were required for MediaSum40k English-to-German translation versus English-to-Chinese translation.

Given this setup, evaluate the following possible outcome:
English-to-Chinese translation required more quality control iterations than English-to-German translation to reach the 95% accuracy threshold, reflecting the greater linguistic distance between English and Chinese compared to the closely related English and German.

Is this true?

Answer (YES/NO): NO